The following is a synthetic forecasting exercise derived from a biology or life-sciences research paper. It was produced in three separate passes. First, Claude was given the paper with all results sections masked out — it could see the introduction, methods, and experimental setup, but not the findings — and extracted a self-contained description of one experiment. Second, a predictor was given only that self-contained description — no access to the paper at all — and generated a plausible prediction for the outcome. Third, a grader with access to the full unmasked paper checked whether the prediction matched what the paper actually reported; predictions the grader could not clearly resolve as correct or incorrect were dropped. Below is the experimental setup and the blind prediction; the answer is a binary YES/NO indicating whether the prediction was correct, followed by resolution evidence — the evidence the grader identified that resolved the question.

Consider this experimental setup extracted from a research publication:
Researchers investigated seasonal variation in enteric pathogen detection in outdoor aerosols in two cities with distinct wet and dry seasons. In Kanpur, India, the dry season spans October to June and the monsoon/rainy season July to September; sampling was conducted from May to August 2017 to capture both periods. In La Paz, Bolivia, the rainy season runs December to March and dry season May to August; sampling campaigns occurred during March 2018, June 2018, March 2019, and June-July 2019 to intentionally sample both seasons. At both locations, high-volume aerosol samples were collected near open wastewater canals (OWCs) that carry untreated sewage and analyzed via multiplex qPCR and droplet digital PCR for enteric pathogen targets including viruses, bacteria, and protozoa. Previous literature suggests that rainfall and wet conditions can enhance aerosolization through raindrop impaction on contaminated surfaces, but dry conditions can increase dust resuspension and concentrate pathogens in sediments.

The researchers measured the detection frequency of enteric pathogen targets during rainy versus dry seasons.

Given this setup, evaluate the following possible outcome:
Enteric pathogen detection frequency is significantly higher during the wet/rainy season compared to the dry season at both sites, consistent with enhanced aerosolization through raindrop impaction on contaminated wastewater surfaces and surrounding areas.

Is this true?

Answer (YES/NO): NO